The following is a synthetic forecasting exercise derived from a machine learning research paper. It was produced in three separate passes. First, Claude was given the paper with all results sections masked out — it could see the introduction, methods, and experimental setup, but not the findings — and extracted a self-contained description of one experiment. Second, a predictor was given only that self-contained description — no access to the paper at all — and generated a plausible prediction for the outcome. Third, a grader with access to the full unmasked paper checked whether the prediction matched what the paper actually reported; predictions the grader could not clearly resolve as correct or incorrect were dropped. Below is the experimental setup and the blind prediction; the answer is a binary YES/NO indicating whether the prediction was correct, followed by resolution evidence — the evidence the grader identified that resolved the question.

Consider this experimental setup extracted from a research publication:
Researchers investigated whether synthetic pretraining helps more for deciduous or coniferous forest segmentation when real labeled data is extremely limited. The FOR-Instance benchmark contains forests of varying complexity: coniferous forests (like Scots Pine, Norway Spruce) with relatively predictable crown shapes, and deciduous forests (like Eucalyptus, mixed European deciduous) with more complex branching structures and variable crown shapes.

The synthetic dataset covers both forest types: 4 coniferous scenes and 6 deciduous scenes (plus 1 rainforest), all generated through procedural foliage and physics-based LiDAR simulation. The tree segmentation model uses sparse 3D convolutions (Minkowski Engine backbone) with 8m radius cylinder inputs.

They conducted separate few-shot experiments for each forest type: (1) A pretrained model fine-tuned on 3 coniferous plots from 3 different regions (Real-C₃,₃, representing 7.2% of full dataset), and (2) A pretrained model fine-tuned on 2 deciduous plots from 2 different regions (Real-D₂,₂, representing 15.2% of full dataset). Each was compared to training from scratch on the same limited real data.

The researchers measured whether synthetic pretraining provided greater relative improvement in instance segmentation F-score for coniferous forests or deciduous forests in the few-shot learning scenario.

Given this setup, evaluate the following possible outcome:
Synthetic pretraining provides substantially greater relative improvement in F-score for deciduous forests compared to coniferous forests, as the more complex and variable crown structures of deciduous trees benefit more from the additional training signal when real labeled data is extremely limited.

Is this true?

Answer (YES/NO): YES